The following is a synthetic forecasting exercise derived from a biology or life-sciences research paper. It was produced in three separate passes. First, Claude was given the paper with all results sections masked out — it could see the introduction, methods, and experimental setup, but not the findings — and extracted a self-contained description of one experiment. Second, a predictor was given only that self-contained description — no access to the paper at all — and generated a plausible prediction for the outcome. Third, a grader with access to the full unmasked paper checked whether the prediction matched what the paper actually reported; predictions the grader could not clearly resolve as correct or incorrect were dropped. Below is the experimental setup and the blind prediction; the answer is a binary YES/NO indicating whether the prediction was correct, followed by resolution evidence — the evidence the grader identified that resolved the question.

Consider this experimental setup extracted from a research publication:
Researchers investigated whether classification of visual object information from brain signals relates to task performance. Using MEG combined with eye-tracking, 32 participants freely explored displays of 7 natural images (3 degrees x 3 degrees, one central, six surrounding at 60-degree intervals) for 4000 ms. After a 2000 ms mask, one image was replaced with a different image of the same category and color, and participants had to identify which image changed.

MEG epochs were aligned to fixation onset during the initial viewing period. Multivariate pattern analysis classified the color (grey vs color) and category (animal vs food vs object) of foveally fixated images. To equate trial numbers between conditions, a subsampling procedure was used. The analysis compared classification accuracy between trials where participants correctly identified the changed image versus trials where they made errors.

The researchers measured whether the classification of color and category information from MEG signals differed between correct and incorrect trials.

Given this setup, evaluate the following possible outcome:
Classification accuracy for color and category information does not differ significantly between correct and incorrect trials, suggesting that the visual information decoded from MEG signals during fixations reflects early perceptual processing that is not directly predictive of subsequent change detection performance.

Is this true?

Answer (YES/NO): NO